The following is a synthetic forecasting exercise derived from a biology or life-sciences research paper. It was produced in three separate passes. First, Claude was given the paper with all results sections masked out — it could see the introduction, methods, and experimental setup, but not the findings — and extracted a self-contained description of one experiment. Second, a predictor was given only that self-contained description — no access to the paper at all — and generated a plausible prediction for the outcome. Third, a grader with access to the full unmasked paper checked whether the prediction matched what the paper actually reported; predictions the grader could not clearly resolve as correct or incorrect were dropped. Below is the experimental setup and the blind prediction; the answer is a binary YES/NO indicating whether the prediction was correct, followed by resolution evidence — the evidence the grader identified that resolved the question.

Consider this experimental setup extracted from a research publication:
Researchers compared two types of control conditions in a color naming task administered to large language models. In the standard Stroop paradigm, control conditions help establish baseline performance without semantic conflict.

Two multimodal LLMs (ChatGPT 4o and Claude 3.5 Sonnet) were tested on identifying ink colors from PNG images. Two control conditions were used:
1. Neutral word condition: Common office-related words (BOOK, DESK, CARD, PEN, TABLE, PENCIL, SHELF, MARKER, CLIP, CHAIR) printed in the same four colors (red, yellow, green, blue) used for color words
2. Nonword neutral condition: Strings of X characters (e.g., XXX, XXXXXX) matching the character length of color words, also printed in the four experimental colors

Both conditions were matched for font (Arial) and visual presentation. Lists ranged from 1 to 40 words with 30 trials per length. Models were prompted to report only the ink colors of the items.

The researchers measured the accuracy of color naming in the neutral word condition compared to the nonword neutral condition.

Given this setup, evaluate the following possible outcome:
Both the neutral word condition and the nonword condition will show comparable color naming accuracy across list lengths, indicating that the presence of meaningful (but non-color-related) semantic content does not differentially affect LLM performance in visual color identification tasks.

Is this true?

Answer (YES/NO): NO